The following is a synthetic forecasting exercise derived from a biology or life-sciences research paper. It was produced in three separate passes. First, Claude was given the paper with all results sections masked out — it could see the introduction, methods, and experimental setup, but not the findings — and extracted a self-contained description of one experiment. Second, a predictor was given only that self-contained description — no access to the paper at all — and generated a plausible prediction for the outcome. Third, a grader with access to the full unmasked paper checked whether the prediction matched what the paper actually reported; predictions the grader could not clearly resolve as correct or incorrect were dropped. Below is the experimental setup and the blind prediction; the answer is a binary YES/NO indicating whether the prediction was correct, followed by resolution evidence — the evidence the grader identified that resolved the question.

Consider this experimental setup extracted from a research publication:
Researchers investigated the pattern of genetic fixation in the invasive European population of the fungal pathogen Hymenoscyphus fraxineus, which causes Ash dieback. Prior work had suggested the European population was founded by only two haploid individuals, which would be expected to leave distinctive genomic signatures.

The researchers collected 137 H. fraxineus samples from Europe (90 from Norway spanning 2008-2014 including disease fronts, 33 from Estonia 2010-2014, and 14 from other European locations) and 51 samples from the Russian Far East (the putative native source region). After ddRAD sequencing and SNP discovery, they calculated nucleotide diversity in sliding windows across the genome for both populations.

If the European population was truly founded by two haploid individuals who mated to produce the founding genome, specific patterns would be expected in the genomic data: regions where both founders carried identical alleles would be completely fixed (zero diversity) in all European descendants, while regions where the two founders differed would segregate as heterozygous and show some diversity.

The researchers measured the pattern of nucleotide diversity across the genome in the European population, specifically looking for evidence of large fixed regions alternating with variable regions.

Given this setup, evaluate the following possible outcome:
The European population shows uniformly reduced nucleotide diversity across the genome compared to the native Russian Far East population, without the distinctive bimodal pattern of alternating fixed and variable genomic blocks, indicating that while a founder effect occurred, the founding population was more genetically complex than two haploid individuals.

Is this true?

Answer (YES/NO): NO